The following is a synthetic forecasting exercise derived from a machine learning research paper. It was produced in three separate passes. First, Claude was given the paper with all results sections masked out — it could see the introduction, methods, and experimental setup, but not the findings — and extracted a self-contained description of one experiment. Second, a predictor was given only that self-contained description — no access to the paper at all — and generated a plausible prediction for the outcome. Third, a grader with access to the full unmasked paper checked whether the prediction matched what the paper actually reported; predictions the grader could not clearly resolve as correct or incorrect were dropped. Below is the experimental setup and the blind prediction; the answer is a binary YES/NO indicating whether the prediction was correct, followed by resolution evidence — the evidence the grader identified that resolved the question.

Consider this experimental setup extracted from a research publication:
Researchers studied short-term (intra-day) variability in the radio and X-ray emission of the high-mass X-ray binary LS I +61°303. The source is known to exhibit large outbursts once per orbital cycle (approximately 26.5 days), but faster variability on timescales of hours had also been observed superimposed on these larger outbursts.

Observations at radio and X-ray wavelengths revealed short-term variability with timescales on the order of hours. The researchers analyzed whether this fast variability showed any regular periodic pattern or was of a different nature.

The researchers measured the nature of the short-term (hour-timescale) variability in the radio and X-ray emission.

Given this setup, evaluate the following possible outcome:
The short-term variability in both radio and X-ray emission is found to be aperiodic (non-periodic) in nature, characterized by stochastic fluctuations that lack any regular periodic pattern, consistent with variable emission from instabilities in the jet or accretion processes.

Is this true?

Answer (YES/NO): NO